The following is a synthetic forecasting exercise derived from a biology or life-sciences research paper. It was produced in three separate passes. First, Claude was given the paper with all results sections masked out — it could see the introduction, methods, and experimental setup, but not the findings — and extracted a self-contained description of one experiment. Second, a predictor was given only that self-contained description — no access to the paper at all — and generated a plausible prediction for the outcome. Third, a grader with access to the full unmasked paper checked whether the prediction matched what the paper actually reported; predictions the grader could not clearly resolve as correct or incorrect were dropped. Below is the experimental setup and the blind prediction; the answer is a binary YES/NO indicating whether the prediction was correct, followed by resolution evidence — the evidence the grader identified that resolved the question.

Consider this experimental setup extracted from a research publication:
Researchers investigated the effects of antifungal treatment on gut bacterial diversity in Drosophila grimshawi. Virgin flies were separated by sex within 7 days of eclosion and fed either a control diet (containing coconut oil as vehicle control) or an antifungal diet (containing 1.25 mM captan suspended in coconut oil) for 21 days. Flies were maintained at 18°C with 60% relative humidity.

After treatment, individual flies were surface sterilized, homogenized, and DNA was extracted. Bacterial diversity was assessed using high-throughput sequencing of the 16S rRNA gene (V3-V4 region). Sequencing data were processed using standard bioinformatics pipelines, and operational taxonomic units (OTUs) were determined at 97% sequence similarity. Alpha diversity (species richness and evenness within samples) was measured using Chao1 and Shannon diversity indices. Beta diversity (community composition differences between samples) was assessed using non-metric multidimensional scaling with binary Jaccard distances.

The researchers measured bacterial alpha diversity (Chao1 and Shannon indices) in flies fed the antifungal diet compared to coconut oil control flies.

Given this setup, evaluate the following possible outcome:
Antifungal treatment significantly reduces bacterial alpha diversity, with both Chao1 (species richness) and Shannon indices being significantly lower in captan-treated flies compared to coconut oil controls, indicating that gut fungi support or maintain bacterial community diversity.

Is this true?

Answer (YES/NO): NO